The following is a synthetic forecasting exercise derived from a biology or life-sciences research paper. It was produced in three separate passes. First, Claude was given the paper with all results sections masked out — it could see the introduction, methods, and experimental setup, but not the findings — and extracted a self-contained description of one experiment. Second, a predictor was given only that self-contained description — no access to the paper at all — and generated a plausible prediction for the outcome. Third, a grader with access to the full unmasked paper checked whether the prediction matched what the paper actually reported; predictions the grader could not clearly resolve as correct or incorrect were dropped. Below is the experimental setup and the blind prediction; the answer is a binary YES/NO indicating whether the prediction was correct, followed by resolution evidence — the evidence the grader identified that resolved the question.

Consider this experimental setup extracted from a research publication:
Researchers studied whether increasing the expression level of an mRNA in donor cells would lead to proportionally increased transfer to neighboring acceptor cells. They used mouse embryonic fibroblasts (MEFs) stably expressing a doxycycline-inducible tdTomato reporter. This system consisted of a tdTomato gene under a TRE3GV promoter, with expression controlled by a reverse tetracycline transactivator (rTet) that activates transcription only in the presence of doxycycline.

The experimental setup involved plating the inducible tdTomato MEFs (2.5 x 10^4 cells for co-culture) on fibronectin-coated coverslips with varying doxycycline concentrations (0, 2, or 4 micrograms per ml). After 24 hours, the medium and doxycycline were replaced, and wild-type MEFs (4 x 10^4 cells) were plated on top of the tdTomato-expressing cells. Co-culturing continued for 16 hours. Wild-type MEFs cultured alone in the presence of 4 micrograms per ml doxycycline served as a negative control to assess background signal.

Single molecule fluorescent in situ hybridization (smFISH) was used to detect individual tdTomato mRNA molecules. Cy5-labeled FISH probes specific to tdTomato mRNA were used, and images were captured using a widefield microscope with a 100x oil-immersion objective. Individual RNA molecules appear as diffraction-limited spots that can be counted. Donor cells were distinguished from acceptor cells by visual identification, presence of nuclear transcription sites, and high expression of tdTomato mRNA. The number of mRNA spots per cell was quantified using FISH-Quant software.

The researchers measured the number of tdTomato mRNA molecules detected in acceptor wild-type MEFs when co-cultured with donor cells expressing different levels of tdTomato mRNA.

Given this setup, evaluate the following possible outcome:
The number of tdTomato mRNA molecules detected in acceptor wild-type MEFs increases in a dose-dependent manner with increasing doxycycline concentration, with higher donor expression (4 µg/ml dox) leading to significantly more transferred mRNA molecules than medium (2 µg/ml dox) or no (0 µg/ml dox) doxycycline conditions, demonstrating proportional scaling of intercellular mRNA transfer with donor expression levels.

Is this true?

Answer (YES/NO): YES